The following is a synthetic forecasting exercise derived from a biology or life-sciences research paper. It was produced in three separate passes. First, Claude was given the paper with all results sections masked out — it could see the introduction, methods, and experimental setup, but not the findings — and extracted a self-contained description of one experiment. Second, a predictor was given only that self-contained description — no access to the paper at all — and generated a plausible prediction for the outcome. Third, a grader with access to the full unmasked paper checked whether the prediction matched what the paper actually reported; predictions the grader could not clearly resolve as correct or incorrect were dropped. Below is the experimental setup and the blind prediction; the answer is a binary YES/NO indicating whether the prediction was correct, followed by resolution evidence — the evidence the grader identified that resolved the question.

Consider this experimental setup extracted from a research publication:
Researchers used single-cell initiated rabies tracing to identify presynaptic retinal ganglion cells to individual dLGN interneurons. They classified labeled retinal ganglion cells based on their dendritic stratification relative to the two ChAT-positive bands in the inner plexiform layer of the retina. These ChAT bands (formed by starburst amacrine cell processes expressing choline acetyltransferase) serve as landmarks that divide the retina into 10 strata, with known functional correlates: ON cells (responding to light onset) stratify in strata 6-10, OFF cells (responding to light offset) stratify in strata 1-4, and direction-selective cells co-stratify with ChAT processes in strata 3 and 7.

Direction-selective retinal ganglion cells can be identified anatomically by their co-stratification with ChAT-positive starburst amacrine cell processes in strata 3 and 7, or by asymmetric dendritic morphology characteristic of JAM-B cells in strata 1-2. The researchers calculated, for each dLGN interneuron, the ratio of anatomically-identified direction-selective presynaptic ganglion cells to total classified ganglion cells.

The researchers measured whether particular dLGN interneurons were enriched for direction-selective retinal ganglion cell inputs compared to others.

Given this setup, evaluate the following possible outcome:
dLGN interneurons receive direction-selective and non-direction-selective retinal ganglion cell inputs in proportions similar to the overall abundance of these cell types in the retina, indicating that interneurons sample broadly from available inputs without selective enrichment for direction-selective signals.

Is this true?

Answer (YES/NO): NO